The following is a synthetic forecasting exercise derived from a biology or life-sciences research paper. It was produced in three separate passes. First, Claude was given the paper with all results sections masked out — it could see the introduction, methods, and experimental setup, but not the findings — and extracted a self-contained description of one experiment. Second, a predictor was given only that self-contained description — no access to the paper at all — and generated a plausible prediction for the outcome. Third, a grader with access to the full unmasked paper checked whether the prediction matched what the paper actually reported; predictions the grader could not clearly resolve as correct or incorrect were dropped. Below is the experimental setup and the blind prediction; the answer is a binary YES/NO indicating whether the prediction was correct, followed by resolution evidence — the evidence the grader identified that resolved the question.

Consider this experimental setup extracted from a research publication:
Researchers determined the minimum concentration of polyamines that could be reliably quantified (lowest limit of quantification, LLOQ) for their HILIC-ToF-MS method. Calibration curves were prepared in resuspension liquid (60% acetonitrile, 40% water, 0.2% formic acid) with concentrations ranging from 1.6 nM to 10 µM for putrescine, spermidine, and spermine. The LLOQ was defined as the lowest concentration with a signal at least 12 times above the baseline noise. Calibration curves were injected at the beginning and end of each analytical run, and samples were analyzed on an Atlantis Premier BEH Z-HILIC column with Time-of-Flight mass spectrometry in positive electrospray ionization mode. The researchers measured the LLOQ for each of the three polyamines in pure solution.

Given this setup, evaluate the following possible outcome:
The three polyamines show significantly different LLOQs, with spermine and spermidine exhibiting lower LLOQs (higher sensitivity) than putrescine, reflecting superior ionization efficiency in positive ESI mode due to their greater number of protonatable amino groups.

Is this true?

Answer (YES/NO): NO